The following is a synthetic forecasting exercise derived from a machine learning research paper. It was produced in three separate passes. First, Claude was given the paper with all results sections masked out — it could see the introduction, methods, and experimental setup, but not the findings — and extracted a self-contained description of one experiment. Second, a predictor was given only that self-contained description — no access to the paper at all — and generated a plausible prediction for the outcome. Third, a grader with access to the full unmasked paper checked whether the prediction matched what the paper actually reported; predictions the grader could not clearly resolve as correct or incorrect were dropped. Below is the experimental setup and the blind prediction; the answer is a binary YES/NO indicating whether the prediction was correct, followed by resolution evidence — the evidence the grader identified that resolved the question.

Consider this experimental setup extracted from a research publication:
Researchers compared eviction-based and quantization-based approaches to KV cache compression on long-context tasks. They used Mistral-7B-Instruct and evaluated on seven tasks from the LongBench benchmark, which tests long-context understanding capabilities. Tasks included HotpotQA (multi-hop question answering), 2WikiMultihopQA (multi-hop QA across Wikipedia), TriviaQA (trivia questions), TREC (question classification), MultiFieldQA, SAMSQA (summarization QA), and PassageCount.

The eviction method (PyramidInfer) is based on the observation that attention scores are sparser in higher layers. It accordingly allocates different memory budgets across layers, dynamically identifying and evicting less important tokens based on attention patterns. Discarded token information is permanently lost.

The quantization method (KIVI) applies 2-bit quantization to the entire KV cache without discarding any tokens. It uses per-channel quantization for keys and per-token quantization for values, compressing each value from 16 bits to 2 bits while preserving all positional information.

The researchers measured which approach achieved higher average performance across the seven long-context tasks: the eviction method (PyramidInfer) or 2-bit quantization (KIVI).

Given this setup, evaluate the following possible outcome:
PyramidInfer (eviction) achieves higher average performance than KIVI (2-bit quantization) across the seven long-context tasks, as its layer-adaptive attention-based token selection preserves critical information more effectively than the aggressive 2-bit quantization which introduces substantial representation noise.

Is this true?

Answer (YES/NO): NO